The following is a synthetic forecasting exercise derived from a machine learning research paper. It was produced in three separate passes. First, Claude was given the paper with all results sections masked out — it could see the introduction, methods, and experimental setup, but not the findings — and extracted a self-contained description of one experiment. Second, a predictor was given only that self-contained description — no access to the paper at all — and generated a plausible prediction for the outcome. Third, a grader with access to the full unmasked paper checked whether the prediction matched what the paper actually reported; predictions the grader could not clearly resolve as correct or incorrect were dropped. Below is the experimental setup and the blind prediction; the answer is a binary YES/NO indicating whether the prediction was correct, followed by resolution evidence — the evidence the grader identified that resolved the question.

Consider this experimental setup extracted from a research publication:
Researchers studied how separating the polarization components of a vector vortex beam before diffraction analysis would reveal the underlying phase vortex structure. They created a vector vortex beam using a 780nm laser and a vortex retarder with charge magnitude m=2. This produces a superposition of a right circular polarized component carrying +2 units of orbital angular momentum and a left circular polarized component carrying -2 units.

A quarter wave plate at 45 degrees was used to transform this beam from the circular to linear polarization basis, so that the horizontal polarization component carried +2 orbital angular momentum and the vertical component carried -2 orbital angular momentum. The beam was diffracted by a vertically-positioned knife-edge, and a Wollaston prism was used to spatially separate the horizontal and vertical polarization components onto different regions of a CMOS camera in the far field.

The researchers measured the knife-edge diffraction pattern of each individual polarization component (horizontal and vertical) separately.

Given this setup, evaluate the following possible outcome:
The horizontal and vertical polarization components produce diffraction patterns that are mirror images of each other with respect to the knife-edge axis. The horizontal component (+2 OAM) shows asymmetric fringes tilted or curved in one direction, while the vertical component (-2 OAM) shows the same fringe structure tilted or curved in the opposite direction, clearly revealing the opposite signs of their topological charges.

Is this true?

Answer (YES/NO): YES